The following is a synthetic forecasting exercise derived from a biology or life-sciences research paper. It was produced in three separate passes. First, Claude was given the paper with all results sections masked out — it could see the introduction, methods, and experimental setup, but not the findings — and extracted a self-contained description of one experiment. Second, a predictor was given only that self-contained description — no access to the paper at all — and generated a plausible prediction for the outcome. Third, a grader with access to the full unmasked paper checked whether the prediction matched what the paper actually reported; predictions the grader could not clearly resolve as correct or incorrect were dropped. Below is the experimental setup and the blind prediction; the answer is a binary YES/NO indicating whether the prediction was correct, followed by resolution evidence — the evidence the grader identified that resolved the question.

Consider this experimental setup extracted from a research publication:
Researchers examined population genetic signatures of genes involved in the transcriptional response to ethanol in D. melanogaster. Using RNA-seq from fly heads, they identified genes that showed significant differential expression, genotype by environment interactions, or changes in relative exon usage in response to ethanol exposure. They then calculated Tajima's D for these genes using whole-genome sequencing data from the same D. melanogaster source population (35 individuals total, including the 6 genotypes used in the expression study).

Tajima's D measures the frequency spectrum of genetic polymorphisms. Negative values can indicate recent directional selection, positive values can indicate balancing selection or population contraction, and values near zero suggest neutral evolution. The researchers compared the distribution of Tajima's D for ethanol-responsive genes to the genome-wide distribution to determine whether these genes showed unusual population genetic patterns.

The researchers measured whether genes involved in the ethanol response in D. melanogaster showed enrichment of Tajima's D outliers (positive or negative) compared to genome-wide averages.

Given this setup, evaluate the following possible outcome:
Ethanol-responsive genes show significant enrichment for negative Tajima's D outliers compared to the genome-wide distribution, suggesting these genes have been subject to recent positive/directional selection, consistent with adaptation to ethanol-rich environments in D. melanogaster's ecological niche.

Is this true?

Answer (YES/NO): NO